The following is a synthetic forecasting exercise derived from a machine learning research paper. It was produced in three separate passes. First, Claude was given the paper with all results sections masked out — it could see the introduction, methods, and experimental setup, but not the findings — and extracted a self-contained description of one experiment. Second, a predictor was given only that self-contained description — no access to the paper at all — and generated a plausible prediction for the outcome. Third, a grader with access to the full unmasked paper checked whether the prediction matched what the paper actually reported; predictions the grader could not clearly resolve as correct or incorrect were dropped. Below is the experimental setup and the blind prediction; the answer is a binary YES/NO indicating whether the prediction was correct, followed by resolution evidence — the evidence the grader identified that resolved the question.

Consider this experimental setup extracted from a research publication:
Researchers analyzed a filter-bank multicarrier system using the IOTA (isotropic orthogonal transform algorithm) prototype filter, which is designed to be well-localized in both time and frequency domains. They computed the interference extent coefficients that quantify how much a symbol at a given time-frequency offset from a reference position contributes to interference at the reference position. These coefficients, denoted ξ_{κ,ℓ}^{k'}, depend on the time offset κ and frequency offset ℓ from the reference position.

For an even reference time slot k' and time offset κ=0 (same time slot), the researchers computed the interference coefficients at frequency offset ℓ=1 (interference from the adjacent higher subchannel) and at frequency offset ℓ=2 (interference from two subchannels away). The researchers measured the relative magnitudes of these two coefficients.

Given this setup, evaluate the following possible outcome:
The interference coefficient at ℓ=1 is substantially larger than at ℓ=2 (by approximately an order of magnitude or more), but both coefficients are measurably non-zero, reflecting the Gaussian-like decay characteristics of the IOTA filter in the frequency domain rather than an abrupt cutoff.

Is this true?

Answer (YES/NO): NO